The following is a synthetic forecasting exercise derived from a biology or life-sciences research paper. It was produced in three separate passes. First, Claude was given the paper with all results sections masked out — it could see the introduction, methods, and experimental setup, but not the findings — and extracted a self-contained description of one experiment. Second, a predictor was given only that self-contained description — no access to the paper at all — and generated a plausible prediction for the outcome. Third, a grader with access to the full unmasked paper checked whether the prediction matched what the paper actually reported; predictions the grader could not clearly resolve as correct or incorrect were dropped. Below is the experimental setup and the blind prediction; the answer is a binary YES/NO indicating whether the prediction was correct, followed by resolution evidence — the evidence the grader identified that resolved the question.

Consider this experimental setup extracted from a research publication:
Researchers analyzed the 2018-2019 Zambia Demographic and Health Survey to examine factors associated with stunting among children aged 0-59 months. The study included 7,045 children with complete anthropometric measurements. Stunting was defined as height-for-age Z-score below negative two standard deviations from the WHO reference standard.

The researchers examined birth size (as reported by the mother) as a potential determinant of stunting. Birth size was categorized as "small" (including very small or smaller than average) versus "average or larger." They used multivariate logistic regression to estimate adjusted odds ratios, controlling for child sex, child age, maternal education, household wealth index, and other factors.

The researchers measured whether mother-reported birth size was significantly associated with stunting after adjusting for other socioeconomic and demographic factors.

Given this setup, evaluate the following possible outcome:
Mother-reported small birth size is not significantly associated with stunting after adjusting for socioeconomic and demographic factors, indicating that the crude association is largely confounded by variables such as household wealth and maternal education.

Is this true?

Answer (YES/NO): NO